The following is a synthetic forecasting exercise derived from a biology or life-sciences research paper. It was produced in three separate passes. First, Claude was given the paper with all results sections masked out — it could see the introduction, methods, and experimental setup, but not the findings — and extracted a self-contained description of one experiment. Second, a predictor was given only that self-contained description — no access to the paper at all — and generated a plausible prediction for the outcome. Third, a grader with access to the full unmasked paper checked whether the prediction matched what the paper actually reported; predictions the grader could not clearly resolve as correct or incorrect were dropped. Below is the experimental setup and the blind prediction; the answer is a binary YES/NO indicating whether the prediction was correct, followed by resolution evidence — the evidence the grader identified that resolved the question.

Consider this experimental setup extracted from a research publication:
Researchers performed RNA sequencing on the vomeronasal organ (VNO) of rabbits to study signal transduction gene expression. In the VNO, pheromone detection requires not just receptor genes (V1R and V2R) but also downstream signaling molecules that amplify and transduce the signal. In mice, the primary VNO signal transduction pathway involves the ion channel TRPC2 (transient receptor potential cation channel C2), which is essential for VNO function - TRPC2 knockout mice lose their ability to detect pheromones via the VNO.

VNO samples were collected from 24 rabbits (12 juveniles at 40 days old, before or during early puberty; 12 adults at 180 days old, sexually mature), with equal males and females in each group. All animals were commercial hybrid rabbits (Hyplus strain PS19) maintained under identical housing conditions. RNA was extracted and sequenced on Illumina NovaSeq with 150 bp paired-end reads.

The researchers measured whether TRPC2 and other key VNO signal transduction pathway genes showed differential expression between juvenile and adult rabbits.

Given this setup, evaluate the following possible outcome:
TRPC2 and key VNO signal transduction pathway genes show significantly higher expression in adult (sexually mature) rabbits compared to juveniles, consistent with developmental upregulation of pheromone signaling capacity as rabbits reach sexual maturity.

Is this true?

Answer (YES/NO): YES